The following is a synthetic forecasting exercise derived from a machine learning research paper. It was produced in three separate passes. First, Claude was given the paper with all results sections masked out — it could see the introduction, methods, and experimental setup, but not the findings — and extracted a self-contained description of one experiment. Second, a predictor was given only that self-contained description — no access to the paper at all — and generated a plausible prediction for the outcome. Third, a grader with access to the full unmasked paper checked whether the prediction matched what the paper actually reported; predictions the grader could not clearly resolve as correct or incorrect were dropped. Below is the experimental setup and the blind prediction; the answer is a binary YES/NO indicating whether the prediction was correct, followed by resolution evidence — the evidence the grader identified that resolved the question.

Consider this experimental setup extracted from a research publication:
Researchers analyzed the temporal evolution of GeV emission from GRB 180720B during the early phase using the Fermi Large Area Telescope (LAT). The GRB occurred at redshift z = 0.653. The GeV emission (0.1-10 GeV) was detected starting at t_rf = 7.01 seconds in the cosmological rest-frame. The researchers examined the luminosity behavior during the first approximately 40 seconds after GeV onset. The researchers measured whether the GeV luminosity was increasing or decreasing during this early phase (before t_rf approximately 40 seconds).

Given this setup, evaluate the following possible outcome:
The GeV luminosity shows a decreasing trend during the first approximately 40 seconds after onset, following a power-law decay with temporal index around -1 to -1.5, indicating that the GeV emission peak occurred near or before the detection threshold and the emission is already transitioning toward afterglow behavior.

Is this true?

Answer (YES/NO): NO